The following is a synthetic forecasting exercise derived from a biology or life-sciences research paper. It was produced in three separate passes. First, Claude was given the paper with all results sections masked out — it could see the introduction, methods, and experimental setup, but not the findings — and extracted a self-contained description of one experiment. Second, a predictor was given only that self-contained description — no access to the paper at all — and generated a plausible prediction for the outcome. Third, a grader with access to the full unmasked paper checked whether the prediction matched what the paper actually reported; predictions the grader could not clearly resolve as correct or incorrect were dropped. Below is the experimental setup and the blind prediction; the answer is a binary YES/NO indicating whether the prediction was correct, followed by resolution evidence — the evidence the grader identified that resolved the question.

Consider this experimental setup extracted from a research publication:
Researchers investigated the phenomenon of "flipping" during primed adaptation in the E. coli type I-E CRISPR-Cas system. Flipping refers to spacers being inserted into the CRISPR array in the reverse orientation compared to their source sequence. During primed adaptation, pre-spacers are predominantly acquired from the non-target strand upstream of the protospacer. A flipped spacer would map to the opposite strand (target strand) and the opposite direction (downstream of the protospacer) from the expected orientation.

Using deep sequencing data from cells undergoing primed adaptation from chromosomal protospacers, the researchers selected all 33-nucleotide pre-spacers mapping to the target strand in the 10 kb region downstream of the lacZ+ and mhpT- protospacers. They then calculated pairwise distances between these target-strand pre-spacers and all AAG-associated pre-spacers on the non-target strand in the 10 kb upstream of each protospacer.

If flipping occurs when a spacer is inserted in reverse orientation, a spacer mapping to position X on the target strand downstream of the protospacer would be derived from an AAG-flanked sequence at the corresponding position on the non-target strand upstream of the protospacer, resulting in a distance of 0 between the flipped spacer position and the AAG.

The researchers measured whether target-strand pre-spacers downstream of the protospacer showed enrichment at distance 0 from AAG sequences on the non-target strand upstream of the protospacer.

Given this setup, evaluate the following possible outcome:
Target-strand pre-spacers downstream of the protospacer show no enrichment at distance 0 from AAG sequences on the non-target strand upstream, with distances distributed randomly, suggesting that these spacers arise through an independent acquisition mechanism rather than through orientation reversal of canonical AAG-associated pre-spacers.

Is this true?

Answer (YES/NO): NO